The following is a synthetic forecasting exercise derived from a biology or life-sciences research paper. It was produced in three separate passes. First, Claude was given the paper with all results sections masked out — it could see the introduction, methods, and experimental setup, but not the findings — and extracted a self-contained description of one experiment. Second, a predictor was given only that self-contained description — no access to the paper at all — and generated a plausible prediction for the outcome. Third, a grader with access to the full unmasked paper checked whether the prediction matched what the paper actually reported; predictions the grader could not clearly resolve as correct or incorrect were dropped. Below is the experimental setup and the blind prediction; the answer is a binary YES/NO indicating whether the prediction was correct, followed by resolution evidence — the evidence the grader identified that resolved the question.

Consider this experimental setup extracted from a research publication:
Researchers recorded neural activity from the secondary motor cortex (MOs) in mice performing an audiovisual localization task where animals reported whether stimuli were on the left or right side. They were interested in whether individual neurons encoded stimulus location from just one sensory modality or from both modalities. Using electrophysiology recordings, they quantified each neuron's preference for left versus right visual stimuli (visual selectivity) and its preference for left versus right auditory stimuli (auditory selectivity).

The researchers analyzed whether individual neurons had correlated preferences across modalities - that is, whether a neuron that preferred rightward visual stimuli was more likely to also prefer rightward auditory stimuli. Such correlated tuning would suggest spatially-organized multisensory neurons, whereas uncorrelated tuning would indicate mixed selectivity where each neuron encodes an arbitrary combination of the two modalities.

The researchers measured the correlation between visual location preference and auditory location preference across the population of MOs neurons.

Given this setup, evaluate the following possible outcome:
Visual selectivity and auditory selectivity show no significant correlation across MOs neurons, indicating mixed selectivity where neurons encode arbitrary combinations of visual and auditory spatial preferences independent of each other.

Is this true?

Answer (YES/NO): YES